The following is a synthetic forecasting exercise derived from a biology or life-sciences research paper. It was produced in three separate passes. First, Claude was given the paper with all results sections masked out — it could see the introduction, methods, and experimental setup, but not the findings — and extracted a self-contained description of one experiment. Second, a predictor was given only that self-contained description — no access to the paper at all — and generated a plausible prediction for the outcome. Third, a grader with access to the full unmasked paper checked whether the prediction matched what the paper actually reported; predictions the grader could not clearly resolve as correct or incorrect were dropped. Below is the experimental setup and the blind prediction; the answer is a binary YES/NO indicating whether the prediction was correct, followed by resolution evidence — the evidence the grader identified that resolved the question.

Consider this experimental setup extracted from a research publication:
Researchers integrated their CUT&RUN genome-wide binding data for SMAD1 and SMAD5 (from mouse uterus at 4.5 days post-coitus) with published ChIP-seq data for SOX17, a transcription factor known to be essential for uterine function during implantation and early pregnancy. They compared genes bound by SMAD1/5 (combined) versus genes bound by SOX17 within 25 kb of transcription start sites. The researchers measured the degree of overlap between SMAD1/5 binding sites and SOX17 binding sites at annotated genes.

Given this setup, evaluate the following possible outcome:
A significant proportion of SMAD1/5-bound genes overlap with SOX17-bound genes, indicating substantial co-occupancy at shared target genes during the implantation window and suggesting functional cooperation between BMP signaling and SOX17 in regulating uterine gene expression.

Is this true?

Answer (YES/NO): YES